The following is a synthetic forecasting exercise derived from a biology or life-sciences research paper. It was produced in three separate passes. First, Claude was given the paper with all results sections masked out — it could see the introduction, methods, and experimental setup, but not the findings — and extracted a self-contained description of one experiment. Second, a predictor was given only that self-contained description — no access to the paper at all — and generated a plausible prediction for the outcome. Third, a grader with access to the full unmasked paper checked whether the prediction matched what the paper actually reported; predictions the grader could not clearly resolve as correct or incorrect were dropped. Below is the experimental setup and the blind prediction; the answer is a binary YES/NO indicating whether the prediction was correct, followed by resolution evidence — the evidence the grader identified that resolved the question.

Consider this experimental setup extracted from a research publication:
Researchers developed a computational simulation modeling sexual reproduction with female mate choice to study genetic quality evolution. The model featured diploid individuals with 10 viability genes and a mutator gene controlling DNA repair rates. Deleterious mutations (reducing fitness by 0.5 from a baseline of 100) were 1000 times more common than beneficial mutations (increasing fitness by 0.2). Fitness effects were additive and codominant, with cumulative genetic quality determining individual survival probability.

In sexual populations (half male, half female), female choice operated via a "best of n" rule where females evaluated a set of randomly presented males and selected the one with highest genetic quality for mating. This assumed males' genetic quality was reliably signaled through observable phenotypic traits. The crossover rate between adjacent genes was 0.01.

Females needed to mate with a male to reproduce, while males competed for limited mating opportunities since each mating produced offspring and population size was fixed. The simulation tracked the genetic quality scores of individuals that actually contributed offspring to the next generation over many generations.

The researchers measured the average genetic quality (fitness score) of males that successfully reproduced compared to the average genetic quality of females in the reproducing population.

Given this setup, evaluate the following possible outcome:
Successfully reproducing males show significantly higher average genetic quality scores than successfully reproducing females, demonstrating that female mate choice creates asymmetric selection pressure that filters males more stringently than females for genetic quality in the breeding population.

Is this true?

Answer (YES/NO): YES